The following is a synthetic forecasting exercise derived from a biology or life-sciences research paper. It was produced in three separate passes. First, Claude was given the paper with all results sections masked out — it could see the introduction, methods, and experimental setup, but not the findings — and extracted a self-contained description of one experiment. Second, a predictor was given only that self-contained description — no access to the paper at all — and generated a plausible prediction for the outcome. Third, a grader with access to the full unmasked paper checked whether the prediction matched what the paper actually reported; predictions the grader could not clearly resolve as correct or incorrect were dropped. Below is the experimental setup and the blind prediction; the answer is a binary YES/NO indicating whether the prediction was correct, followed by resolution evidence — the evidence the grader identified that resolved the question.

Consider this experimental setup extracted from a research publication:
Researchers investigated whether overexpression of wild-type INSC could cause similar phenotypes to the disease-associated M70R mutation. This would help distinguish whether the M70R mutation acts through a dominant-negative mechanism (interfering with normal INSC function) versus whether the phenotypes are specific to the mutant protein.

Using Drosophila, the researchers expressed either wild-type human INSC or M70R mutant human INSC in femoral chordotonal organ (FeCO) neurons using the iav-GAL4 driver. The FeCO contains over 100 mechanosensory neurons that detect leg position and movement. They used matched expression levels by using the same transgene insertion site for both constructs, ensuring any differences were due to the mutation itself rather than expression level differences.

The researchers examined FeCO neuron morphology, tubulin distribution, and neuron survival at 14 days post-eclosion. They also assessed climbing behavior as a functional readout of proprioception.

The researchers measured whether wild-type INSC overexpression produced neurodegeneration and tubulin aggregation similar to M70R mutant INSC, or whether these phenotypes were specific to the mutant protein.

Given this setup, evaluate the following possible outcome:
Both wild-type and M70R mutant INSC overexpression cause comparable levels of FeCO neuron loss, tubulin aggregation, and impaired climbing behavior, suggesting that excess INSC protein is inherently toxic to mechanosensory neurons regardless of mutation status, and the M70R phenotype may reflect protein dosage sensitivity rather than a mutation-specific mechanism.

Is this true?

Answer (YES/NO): NO